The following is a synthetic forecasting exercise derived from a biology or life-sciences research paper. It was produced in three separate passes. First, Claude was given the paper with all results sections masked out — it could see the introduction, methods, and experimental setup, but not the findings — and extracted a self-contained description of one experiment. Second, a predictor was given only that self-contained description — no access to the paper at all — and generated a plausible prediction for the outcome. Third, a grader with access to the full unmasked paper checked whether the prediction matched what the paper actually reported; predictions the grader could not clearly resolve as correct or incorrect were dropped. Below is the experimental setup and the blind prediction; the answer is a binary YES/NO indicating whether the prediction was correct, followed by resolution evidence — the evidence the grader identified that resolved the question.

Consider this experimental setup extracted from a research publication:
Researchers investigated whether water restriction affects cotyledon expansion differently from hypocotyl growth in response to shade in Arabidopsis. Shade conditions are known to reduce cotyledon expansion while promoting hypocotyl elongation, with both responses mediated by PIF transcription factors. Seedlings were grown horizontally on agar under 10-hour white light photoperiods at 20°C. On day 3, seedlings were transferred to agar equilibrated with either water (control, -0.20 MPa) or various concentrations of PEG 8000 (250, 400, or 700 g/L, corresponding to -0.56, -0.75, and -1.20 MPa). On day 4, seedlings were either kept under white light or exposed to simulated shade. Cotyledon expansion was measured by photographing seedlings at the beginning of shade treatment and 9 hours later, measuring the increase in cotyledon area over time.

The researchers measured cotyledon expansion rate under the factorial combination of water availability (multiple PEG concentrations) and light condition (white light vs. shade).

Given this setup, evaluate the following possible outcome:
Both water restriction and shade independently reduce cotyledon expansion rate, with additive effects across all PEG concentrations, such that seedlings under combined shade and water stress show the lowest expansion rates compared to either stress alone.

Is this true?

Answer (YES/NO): NO